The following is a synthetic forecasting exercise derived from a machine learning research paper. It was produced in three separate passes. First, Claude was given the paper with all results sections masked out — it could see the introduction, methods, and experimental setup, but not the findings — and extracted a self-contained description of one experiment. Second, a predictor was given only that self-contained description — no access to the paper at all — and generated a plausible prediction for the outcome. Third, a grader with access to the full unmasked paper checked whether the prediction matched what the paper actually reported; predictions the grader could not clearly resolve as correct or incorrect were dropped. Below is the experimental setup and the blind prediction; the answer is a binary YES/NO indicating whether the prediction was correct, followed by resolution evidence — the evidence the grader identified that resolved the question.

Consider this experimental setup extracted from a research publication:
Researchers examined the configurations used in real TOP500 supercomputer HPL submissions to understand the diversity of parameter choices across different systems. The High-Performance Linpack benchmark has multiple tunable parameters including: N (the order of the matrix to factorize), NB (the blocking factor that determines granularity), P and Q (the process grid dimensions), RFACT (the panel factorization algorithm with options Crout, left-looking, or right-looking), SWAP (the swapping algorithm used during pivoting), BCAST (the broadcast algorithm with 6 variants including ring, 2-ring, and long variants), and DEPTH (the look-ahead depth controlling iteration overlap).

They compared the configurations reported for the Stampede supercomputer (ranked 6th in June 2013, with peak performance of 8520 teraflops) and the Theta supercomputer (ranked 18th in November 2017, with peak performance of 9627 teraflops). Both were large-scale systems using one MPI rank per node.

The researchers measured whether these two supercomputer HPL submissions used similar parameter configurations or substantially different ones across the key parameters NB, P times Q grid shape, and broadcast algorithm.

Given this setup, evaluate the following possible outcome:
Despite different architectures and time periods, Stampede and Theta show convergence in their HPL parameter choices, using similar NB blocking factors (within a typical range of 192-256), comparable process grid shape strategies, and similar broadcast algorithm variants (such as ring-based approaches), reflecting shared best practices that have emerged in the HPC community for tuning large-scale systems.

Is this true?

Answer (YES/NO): NO